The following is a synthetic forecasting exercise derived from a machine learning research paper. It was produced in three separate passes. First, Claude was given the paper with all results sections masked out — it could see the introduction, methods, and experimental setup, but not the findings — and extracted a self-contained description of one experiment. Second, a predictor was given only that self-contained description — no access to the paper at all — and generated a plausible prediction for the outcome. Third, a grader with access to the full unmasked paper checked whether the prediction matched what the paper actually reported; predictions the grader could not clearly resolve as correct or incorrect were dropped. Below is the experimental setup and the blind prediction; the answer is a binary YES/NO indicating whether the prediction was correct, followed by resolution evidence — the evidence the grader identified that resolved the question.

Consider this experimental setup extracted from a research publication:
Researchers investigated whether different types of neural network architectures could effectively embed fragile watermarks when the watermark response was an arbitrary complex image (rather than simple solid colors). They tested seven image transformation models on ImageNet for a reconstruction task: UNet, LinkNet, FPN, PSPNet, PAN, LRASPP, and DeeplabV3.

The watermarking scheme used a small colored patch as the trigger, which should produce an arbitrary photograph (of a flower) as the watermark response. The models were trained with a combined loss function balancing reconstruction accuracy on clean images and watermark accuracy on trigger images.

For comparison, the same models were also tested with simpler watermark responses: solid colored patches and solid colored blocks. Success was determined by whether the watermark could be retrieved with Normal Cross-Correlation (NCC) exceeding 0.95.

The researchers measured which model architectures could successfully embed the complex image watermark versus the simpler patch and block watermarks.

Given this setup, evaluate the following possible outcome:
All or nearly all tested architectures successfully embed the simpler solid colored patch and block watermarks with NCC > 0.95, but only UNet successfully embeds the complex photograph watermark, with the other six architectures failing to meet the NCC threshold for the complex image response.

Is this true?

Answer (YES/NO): NO